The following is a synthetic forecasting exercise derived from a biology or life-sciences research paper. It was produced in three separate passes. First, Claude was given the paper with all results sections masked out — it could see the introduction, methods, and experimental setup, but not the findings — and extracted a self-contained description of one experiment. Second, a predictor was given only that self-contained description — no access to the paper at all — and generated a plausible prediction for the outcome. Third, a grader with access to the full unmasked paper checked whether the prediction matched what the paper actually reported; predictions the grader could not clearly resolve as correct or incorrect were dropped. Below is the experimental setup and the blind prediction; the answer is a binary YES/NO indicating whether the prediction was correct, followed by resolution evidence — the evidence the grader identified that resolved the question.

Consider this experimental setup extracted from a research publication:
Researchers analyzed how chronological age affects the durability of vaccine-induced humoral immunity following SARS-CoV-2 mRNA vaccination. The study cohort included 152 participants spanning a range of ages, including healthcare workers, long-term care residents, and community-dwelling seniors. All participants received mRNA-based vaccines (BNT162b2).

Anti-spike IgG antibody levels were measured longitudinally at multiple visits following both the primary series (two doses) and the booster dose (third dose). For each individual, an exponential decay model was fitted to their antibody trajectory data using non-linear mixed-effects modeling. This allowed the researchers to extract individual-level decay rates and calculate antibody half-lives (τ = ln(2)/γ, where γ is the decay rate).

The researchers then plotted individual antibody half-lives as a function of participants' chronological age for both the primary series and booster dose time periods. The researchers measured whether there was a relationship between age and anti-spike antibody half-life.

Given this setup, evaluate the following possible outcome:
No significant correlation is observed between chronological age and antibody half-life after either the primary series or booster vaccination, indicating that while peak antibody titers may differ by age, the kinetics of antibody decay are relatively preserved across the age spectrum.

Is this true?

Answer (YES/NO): NO